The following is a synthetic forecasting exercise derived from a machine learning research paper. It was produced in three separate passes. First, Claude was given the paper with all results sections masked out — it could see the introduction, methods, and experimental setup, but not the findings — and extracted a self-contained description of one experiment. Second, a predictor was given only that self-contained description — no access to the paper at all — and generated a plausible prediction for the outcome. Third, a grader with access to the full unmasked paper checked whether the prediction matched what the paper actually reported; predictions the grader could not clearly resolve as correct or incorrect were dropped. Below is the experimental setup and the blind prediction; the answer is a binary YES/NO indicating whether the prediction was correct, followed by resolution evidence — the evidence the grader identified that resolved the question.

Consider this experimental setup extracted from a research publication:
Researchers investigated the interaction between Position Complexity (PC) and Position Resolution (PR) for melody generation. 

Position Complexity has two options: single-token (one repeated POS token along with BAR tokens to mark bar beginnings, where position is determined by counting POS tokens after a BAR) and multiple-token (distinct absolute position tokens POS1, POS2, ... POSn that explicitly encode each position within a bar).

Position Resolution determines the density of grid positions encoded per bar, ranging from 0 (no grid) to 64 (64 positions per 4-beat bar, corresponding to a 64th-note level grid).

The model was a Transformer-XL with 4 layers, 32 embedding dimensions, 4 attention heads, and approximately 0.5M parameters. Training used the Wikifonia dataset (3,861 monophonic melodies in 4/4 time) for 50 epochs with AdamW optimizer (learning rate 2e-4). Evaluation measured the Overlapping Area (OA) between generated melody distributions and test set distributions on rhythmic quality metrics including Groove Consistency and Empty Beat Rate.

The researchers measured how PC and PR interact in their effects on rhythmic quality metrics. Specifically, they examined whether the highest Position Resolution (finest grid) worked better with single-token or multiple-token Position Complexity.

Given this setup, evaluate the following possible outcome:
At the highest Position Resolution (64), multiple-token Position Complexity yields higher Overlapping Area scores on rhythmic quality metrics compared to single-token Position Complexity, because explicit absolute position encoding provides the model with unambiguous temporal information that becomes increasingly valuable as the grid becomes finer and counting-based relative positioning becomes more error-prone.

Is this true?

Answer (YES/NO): NO